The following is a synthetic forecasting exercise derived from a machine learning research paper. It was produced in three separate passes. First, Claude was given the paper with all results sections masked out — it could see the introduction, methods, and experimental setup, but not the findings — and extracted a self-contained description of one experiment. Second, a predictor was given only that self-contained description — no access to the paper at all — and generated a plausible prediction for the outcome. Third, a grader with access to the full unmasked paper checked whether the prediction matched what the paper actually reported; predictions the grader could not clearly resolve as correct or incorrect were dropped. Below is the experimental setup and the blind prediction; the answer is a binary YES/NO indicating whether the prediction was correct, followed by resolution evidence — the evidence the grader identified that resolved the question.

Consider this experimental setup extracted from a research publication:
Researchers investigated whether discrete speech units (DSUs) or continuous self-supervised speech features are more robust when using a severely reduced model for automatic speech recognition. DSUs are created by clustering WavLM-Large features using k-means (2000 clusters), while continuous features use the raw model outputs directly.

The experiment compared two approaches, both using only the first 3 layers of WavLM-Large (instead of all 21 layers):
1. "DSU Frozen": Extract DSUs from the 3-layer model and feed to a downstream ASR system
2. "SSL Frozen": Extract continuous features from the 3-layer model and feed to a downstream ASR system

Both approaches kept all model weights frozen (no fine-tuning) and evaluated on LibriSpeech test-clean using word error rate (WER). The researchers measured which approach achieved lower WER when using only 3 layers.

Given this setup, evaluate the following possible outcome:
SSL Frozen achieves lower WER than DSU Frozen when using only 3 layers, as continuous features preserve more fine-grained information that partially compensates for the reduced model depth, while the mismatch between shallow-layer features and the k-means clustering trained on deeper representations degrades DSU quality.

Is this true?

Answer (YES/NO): YES